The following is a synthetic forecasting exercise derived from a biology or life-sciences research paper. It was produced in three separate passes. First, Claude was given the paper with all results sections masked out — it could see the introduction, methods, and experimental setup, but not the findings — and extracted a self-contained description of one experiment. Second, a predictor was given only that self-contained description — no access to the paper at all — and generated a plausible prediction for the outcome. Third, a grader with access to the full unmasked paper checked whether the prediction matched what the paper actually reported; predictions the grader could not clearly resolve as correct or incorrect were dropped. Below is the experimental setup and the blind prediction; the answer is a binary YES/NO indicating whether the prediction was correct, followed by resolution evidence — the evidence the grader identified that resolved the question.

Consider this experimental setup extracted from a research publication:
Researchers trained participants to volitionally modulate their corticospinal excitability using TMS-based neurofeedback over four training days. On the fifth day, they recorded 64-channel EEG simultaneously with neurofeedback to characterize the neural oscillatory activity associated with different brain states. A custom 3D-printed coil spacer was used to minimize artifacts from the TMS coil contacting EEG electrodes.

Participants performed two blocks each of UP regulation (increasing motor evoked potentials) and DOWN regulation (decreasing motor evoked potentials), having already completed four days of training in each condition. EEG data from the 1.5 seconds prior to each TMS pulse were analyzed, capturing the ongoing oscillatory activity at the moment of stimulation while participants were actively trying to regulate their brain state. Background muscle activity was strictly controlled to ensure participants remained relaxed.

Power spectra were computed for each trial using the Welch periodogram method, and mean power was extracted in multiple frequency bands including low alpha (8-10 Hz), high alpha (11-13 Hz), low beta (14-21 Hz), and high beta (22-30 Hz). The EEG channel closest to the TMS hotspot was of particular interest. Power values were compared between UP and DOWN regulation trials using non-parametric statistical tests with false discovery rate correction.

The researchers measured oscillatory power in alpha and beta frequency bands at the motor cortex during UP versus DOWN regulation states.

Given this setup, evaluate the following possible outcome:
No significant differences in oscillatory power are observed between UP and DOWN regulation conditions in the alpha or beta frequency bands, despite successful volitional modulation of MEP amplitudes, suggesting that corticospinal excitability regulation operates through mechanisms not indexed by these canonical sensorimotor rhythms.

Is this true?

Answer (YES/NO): NO